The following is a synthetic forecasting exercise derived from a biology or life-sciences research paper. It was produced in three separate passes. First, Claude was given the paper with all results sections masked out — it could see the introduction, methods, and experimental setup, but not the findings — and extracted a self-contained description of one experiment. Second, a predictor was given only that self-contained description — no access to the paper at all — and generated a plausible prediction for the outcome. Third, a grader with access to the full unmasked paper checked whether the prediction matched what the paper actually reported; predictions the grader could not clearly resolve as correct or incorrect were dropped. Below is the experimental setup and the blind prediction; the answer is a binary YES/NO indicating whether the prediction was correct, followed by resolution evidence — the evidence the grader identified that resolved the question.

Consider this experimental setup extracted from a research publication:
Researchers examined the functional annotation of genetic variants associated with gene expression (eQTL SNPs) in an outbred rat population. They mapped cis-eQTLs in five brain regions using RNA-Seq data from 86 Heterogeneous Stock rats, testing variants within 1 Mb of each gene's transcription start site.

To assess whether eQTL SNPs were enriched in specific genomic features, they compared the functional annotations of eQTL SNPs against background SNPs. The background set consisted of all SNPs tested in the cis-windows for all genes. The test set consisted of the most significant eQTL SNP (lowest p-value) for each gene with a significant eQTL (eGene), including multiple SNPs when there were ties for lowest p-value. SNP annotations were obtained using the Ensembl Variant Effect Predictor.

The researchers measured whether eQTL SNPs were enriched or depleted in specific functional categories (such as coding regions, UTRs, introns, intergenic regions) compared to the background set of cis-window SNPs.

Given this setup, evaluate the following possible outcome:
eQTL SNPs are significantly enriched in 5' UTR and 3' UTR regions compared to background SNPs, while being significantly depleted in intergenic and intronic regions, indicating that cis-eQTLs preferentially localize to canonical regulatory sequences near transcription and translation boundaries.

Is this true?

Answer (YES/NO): NO